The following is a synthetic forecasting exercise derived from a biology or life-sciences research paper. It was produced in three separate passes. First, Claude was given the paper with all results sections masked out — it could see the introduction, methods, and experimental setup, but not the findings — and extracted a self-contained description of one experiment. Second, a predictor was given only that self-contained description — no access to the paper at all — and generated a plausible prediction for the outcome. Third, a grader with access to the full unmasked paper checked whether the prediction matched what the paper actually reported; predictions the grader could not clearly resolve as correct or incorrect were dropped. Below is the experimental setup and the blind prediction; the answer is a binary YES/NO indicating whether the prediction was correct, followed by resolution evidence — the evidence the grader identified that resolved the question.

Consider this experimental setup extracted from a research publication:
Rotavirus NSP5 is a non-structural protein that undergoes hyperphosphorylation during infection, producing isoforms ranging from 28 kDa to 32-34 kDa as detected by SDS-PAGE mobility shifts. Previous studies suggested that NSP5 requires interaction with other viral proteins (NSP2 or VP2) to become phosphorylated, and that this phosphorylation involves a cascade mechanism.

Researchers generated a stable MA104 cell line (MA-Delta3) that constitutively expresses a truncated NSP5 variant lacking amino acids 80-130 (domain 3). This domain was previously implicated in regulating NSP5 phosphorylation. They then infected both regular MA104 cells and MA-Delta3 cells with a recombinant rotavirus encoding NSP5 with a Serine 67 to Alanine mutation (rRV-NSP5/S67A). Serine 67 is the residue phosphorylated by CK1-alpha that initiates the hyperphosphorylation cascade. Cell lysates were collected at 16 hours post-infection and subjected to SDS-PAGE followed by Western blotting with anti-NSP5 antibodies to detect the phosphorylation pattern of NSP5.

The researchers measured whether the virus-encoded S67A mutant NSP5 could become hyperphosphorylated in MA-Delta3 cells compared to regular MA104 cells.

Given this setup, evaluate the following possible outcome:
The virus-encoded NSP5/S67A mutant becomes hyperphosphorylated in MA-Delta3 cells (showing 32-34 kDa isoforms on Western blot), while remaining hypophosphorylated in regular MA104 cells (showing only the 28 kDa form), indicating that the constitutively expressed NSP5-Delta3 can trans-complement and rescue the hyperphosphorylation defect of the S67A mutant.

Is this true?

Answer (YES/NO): NO